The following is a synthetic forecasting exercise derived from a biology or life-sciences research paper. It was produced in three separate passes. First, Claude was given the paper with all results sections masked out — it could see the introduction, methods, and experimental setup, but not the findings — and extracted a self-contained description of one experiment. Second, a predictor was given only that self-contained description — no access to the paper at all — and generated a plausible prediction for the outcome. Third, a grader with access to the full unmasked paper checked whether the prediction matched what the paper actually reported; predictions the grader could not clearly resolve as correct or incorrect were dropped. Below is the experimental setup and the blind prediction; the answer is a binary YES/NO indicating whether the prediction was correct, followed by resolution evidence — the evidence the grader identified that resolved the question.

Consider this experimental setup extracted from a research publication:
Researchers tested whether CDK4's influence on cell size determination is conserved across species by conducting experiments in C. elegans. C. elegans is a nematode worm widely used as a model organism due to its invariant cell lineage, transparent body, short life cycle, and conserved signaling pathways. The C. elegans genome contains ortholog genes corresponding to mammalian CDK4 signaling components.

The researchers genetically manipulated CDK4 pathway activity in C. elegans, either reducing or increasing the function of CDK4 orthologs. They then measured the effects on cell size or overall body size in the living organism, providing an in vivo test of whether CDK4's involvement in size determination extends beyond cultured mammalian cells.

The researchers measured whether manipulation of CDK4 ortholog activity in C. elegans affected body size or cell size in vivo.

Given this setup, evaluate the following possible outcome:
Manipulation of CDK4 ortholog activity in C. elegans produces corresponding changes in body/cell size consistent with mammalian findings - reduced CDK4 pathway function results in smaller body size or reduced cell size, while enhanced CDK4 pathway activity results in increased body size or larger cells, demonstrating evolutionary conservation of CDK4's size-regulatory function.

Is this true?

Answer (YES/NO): NO